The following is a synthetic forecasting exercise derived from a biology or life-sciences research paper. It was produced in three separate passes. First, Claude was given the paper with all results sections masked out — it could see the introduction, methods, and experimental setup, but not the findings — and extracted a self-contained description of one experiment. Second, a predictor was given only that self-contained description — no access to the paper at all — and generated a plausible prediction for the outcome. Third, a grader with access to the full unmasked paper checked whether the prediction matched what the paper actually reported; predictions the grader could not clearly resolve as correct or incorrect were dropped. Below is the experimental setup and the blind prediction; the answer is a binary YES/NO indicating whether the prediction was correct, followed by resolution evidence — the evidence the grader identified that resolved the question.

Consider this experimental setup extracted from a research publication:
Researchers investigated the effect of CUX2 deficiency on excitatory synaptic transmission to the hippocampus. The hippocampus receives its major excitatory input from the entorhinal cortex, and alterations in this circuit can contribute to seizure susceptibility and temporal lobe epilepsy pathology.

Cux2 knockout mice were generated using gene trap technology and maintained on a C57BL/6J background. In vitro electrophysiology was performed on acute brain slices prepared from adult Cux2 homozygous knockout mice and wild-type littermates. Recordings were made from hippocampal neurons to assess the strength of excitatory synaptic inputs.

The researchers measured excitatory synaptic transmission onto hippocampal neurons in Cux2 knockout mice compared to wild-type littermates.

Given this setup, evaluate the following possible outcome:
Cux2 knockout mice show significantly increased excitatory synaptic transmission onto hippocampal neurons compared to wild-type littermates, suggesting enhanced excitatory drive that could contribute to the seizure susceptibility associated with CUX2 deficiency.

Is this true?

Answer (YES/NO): YES